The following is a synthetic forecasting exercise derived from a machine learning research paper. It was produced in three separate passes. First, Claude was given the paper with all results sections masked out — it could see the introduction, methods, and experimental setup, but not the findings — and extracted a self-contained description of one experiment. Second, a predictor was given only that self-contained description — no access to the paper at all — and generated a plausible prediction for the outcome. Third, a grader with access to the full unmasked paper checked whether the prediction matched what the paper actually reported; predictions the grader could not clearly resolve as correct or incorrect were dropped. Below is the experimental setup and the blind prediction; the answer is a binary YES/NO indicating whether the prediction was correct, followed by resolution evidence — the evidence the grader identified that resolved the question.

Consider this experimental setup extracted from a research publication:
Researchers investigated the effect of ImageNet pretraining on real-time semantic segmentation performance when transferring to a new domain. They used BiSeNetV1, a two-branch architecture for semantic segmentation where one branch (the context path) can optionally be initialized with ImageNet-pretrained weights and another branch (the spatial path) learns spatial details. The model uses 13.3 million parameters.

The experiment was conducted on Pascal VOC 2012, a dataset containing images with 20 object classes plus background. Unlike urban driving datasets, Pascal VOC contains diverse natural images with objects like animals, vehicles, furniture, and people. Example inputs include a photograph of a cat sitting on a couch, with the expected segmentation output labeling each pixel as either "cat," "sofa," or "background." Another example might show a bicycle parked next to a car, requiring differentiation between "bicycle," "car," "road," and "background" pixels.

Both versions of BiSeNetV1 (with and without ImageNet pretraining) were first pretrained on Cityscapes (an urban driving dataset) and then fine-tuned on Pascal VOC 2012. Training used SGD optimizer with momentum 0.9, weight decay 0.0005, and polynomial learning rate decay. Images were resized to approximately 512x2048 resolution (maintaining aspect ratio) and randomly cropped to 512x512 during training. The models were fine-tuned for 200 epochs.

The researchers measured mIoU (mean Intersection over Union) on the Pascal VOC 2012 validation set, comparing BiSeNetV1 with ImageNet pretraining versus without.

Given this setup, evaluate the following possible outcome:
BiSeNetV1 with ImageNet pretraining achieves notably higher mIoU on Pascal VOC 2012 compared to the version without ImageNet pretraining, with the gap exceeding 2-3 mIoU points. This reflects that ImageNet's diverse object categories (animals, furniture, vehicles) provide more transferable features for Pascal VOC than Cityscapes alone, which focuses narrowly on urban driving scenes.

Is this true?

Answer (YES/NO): NO